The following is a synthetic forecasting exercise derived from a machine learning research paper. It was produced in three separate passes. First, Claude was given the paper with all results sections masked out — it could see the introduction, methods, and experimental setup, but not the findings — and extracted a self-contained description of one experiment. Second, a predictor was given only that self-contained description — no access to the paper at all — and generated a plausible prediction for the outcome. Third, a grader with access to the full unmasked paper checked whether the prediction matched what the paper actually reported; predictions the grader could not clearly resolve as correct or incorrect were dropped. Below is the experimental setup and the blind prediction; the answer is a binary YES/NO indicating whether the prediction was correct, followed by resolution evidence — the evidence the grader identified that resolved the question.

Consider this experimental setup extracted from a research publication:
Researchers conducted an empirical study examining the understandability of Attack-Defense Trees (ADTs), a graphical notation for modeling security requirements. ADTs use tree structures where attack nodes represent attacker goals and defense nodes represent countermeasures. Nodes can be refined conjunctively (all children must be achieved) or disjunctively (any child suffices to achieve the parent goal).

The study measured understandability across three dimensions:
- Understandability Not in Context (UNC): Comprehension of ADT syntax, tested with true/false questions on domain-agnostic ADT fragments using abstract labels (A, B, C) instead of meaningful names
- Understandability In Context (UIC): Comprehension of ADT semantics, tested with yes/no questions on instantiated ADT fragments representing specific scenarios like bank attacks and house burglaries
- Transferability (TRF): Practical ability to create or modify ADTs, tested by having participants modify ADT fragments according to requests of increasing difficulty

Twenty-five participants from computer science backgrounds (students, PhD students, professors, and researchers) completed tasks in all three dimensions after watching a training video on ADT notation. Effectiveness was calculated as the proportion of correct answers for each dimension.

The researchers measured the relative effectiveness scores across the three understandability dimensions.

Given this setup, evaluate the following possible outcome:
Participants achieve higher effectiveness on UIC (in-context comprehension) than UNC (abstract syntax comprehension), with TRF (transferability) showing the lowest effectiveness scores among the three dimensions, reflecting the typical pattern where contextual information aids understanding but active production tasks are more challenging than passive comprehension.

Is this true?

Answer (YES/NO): YES